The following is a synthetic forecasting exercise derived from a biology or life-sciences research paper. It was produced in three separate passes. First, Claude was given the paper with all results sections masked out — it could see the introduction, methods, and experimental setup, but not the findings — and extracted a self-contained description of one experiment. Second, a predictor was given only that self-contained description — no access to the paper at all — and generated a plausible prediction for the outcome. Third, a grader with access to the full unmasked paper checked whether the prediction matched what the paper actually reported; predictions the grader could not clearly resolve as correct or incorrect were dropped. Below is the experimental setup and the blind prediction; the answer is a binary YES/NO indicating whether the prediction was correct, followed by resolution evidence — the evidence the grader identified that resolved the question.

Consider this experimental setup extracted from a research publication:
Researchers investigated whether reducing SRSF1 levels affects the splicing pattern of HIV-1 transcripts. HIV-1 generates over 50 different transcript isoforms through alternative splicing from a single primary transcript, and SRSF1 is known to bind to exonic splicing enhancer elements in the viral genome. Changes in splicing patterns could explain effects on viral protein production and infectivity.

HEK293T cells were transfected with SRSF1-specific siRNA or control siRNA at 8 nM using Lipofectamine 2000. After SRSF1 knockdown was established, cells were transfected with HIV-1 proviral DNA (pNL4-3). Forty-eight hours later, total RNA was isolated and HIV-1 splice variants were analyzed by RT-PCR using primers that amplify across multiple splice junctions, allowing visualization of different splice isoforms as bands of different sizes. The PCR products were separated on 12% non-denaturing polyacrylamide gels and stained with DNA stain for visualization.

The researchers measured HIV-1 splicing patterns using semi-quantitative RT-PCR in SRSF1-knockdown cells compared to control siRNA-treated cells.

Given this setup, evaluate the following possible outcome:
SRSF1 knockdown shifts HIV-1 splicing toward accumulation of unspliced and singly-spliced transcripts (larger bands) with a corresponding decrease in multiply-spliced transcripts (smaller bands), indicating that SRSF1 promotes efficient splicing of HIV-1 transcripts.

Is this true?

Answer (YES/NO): NO